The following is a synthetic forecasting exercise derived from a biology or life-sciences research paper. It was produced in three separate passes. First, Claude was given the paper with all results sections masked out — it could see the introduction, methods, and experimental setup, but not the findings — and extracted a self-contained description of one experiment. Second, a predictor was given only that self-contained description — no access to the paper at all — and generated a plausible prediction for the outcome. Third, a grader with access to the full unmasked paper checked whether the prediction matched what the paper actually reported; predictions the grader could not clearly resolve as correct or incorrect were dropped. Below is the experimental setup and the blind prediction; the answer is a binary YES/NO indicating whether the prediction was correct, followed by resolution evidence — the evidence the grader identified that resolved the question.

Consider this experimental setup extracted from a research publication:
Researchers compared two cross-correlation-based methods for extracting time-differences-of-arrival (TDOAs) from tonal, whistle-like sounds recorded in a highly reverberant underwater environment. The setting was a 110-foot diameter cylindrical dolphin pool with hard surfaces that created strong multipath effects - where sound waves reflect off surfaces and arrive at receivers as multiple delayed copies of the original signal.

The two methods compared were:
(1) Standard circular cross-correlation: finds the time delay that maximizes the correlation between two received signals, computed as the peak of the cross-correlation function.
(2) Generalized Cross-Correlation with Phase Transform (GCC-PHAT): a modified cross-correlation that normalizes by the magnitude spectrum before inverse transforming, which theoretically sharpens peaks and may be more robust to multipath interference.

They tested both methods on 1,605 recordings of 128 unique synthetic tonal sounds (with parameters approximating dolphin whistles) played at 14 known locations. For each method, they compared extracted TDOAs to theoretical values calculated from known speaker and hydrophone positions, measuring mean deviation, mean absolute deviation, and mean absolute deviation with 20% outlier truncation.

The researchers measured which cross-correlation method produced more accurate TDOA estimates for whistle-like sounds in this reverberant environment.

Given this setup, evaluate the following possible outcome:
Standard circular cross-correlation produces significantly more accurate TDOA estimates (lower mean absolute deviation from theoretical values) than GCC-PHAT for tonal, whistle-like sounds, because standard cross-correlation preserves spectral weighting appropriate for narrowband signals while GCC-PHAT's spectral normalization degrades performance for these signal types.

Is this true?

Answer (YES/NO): NO